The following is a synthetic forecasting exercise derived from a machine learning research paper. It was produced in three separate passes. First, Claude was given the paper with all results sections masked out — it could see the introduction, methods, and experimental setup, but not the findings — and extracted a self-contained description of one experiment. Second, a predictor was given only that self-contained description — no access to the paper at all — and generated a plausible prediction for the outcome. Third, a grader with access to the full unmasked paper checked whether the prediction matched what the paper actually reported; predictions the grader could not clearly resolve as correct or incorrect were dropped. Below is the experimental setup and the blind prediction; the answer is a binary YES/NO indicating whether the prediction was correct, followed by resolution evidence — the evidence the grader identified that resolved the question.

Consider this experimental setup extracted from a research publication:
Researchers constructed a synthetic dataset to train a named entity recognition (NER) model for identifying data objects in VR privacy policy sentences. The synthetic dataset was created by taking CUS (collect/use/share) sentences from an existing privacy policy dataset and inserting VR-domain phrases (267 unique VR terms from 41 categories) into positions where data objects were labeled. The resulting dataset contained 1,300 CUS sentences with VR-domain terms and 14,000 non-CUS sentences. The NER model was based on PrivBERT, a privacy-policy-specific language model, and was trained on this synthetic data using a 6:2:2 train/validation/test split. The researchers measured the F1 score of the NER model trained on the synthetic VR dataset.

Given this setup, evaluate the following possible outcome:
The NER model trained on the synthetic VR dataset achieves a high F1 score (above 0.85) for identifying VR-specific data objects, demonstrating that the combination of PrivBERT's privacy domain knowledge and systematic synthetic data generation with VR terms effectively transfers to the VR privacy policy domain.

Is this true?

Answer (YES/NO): YES